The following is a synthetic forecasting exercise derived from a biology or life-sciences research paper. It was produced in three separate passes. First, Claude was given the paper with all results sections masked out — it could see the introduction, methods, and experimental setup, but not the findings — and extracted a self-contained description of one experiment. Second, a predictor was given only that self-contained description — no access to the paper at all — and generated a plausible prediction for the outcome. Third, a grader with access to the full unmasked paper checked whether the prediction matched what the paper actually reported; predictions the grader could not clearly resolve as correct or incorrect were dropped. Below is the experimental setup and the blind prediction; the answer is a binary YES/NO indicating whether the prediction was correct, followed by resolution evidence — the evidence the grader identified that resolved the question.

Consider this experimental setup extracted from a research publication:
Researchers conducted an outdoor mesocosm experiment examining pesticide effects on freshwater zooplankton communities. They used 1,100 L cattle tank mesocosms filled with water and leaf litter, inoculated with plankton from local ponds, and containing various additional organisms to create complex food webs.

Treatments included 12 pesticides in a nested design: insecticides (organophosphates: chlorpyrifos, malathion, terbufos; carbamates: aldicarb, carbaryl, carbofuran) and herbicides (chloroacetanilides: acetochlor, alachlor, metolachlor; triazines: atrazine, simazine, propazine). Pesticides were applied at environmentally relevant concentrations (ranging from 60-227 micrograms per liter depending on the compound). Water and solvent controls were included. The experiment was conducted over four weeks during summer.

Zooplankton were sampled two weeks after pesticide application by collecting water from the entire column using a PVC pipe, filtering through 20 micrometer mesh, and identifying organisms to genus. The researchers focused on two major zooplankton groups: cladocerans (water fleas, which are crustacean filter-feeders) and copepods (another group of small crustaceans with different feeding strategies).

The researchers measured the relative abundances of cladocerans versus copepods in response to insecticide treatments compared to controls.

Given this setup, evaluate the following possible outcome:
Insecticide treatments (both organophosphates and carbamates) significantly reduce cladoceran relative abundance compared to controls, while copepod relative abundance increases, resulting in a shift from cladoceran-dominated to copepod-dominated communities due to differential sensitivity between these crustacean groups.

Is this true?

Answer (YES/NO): YES